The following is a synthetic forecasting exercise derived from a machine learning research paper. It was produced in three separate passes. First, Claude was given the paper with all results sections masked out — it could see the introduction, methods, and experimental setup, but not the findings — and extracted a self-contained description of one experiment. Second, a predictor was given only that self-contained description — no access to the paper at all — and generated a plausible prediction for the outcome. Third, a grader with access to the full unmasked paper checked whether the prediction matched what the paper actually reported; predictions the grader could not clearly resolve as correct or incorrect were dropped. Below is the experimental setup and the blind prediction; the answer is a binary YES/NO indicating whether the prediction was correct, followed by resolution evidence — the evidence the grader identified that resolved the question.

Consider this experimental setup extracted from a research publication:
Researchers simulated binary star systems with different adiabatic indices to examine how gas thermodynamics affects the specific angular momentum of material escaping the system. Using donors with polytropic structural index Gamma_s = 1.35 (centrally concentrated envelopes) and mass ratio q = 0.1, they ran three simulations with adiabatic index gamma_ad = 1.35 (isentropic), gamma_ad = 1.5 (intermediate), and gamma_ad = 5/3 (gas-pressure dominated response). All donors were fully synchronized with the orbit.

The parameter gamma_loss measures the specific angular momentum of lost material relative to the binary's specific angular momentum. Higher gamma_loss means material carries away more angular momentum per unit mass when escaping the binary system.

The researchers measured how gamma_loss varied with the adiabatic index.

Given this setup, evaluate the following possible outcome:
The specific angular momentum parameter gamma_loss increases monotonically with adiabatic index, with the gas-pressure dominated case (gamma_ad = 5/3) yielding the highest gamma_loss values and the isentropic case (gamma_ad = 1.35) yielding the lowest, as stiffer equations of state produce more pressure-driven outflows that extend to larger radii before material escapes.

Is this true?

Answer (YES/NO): YES